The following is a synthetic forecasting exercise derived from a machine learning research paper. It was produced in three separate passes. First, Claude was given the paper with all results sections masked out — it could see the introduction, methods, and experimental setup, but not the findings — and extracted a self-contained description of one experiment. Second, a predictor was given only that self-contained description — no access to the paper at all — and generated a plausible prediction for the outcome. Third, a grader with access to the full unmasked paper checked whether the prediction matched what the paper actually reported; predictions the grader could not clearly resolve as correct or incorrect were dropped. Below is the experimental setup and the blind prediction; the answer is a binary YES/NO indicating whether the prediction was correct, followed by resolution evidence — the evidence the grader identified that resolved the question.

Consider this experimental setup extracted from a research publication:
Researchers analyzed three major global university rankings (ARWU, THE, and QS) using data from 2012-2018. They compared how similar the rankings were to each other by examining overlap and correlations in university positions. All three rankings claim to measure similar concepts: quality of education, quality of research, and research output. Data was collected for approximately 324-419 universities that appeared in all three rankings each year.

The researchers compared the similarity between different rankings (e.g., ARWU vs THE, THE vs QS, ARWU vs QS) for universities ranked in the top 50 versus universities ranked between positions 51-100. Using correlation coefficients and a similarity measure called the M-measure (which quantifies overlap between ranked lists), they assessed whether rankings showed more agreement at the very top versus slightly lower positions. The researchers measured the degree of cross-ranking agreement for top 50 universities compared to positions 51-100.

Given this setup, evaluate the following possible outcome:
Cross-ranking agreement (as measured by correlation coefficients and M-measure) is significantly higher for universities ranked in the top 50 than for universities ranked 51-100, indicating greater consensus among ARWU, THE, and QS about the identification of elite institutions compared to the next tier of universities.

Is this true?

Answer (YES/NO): YES